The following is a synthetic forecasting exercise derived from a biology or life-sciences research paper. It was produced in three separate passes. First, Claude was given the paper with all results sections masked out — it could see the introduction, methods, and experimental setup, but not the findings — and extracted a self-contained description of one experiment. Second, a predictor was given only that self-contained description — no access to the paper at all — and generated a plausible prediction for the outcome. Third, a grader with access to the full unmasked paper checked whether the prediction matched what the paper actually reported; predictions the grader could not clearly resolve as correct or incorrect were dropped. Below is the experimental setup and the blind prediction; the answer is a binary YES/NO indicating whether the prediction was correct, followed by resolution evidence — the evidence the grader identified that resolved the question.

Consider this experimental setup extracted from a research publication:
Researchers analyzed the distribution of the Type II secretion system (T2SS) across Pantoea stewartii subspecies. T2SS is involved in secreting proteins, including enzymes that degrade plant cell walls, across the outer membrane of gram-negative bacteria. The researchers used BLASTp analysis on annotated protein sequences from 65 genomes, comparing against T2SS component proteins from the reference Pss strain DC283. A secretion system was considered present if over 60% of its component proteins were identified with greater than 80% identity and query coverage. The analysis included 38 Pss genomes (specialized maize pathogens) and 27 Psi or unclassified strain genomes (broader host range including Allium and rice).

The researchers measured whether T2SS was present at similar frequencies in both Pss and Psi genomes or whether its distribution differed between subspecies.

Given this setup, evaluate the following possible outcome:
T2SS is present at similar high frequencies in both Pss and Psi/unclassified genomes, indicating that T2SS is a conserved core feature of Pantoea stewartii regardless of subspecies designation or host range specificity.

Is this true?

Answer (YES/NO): NO